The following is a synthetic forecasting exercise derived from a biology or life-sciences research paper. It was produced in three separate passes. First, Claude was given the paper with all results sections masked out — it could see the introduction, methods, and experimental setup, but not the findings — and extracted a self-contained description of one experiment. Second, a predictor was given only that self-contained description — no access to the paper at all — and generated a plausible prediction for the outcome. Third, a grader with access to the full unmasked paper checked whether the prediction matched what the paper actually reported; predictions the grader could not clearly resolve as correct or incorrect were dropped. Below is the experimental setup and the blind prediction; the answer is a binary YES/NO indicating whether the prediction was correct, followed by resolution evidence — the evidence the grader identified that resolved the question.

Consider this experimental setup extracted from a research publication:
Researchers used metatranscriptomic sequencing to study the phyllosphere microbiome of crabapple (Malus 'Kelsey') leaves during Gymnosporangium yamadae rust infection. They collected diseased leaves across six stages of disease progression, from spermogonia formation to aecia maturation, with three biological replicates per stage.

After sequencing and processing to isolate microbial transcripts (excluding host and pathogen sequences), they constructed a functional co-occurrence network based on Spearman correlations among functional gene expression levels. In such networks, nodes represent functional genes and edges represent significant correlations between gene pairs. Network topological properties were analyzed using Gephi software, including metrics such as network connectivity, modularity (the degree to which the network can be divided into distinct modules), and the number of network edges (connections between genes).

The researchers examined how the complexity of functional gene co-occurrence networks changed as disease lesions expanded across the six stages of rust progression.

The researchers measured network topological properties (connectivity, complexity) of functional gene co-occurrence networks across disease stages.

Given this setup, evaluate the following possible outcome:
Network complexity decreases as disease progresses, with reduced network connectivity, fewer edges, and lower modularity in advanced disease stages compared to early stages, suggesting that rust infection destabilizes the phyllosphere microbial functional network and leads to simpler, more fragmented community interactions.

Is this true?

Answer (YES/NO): NO